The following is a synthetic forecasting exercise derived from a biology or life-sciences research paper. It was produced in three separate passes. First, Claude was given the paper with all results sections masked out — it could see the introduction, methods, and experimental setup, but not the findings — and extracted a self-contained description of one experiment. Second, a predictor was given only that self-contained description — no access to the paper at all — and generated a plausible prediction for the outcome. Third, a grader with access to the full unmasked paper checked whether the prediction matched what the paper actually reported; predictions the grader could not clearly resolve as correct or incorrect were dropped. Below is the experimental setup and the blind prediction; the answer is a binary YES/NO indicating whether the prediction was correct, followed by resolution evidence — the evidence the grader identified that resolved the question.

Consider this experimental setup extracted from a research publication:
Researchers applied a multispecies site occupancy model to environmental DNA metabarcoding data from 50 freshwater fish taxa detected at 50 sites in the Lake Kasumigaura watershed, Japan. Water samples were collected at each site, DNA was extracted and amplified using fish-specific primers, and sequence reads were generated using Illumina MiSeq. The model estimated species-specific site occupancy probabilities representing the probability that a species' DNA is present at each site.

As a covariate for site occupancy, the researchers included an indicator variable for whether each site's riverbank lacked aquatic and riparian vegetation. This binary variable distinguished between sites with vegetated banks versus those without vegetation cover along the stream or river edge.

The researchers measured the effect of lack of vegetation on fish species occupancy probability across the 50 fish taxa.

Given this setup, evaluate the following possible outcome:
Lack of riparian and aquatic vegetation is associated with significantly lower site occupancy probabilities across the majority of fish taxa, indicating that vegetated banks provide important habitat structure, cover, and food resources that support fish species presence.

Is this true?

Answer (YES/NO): YES